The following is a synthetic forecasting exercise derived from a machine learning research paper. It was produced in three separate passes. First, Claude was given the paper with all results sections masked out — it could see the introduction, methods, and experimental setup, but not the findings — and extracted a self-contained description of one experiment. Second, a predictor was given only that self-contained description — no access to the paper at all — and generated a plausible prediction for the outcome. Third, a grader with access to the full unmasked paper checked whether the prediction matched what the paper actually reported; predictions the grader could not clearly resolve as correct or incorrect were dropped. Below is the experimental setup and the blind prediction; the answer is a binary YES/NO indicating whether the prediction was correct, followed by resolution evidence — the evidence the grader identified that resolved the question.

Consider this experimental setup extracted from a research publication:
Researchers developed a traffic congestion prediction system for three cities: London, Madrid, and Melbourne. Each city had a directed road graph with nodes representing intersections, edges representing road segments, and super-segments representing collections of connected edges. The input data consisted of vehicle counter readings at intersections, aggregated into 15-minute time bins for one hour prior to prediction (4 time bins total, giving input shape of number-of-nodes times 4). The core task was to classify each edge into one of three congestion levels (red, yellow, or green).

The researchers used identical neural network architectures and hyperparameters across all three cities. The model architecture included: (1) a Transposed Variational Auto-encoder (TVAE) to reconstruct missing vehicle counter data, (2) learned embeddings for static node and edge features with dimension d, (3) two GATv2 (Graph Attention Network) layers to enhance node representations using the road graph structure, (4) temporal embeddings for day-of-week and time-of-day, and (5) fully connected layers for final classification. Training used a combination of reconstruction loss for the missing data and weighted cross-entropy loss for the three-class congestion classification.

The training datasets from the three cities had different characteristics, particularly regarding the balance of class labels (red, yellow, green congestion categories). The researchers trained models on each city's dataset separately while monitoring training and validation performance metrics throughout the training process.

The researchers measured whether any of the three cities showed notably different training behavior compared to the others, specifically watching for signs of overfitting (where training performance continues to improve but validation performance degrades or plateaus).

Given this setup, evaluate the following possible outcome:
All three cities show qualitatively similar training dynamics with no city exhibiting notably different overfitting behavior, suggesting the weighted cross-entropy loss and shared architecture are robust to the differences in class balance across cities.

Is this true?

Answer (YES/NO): NO